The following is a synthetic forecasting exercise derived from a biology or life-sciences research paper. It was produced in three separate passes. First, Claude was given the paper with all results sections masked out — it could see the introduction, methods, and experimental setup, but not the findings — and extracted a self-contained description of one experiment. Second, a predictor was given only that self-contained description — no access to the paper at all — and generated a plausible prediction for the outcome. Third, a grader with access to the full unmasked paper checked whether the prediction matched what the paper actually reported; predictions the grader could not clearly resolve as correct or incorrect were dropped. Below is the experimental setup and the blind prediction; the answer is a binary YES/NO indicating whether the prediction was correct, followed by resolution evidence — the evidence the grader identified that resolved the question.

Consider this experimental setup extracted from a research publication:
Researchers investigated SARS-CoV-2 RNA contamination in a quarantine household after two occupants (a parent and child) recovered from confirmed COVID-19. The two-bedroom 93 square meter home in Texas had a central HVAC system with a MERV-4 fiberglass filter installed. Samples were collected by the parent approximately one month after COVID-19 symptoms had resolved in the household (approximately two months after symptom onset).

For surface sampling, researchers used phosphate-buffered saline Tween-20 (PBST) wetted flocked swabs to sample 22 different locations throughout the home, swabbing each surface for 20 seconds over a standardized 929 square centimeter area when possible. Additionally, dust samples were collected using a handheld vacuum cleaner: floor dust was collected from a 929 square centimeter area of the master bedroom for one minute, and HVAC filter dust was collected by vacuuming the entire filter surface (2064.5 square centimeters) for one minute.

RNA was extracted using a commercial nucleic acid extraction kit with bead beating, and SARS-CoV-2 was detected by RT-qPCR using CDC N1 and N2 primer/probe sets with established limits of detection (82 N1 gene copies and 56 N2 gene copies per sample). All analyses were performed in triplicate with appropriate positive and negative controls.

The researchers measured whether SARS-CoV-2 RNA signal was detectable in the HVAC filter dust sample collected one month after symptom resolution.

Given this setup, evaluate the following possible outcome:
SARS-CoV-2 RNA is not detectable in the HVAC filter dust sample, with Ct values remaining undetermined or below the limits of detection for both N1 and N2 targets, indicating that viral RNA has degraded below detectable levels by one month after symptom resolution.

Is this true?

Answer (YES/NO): NO